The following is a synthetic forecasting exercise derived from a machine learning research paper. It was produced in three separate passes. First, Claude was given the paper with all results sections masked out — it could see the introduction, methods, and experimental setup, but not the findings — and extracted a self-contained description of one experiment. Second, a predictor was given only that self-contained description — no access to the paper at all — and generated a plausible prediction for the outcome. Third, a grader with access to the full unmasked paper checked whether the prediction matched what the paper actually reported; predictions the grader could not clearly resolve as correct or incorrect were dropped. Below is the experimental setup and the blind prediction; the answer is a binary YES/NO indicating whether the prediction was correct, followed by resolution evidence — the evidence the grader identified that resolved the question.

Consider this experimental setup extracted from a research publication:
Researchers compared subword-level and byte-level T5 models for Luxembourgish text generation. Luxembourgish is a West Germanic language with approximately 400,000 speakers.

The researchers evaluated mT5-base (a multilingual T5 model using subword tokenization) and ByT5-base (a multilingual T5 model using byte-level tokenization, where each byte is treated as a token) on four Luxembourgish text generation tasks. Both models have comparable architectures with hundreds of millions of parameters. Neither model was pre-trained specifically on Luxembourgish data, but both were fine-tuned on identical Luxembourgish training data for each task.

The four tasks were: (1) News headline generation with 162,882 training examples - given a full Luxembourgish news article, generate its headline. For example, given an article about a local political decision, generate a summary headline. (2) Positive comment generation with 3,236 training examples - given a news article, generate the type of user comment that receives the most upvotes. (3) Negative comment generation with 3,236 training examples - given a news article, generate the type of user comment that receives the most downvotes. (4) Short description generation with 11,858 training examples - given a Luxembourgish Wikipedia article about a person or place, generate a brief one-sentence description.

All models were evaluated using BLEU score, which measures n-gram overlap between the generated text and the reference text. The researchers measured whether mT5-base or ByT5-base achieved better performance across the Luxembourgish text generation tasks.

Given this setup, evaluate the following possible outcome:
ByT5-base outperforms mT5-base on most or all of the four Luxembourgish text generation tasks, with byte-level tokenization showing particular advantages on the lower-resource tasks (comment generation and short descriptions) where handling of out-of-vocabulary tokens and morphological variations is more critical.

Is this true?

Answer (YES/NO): NO